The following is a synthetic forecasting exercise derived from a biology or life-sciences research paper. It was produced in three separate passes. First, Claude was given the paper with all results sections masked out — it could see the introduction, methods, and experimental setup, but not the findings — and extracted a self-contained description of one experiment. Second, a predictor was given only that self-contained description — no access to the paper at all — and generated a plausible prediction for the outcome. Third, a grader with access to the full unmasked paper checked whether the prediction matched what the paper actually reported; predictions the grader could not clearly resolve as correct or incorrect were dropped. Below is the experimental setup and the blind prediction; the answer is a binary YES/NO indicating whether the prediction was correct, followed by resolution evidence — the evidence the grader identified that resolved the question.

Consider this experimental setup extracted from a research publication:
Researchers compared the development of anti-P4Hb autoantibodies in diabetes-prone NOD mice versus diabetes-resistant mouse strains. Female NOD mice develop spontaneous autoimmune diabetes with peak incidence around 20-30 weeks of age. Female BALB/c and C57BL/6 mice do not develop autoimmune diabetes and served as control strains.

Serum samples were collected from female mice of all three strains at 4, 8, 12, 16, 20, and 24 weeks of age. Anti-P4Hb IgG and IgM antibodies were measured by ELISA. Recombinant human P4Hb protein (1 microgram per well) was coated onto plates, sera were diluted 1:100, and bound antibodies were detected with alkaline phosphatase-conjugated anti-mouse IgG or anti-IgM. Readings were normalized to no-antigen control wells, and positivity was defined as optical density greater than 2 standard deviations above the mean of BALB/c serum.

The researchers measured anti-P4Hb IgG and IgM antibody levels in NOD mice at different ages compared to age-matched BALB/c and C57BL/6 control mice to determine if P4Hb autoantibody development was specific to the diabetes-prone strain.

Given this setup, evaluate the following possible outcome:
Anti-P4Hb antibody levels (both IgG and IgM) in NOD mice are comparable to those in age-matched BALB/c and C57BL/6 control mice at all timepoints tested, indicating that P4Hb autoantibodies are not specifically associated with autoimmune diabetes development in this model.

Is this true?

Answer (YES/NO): NO